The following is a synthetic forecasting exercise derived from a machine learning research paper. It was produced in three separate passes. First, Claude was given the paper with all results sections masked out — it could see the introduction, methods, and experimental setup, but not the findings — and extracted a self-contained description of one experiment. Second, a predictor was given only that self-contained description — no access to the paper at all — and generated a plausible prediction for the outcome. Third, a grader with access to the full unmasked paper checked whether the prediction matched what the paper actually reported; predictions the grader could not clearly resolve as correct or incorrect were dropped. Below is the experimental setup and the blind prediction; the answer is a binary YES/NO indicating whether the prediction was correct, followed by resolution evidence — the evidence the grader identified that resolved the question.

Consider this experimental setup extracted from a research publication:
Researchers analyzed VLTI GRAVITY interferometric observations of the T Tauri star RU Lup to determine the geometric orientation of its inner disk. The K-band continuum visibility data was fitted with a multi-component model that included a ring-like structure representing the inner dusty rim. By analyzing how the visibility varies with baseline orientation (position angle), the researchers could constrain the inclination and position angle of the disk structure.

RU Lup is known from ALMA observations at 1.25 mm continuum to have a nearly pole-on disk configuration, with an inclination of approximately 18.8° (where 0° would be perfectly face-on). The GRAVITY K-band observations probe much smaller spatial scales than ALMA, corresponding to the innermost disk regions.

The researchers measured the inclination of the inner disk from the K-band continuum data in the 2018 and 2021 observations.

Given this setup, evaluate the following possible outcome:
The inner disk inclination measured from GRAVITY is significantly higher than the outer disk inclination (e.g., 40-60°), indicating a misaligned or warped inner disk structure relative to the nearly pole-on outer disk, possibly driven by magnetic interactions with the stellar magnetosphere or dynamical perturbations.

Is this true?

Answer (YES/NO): NO